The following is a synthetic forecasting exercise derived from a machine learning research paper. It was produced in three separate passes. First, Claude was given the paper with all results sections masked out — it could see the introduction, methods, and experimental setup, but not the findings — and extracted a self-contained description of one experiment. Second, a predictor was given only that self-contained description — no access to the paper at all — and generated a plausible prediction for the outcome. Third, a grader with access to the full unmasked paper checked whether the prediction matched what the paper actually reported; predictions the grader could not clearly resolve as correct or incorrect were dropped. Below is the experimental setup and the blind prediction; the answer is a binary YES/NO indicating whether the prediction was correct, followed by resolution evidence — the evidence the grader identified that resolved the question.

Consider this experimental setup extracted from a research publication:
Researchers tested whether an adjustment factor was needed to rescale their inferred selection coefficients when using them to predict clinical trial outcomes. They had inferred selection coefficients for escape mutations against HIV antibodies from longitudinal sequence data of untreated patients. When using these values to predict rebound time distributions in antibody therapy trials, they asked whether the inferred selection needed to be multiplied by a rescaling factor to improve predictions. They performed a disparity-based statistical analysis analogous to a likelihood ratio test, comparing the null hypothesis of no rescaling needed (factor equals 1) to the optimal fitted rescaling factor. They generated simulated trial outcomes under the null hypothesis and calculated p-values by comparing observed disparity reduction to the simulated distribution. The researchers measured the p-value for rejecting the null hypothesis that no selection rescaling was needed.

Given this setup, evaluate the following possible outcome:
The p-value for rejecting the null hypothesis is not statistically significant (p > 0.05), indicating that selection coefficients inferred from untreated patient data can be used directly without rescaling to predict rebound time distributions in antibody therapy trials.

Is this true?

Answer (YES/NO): YES